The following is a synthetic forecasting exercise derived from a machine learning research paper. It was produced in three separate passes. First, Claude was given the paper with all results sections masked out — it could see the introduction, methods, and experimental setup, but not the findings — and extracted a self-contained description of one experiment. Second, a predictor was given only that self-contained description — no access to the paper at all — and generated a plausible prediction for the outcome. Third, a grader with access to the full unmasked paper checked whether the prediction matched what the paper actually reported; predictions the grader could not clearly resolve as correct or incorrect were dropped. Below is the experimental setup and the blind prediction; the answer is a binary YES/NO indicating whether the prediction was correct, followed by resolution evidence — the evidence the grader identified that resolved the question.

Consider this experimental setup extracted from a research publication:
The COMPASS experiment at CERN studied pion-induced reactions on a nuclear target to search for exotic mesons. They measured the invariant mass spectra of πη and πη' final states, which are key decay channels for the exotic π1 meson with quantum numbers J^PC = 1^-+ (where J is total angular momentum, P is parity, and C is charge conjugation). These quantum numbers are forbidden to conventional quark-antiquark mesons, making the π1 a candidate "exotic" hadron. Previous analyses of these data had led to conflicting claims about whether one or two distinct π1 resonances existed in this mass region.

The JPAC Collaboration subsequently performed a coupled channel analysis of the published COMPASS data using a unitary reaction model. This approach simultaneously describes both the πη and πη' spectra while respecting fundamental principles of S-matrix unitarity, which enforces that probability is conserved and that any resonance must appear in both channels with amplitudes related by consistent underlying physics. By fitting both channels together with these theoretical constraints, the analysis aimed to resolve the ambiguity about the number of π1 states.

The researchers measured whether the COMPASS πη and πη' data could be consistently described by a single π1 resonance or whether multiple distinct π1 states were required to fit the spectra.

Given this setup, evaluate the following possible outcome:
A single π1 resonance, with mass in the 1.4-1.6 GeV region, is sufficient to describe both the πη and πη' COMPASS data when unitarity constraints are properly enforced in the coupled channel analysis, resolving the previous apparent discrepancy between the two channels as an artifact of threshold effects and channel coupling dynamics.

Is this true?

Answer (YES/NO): YES